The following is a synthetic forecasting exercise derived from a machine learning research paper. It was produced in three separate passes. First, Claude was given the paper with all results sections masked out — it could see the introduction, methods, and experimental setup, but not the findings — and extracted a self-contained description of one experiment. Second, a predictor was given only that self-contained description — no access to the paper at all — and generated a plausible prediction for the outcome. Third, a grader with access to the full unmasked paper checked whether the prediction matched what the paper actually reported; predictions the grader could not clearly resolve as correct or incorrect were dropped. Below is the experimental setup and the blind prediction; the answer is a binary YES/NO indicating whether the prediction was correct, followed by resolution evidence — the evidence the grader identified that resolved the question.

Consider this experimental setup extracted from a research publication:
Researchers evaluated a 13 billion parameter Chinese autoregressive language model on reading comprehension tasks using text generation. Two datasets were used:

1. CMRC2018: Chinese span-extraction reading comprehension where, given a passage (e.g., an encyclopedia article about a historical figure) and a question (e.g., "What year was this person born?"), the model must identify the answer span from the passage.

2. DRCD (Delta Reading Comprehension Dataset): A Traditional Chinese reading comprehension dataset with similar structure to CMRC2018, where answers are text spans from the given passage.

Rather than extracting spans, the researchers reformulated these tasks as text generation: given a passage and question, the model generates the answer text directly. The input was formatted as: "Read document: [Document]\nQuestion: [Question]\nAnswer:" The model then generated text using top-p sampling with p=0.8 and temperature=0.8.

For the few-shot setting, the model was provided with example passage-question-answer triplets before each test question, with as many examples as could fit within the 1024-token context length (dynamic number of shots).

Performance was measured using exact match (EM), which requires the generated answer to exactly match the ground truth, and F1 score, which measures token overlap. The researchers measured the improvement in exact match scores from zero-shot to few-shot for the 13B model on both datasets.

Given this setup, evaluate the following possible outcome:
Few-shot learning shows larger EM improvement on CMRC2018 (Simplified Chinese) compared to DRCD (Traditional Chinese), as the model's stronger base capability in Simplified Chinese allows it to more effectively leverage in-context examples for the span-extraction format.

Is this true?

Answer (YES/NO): NO